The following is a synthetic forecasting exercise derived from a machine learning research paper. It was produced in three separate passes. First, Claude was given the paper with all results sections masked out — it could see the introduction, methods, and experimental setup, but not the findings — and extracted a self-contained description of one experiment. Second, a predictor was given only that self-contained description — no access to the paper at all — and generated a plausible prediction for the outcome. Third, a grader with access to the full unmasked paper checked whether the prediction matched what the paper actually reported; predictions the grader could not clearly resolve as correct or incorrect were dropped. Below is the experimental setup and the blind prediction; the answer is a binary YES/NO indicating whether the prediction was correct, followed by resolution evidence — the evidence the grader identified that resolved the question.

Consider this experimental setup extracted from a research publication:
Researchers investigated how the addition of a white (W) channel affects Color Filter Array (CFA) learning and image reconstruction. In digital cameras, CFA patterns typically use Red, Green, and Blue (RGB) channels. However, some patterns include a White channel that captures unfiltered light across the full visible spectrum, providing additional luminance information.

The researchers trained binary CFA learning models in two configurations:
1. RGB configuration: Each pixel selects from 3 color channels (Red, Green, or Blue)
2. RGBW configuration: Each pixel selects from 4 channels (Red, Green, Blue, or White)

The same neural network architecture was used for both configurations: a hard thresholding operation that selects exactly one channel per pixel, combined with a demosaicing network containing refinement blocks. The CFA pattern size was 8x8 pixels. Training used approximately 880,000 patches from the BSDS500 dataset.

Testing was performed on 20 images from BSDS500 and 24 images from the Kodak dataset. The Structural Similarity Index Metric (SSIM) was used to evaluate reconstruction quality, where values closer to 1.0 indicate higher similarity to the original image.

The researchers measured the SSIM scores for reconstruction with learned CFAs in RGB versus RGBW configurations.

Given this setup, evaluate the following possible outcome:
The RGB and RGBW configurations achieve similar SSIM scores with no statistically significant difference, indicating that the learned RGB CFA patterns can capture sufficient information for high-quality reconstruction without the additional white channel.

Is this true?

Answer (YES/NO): NO